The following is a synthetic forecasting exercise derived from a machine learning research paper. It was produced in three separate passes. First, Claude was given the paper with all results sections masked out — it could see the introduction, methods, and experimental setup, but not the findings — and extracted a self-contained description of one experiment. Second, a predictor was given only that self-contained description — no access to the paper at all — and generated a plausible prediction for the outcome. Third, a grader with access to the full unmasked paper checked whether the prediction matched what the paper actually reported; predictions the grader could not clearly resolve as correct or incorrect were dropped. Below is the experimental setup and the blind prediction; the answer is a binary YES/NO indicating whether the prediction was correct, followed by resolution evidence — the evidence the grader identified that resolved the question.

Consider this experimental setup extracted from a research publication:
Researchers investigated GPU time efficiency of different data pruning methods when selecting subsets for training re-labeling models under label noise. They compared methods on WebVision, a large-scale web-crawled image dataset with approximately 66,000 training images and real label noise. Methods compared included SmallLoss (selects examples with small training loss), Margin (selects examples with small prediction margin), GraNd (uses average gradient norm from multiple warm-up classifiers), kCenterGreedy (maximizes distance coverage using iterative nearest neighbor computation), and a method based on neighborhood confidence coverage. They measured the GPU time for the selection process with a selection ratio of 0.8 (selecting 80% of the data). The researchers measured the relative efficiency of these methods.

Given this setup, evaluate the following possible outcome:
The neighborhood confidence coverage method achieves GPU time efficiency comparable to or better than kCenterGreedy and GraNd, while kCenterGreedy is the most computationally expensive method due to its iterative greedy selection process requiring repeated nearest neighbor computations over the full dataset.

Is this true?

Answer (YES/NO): YES